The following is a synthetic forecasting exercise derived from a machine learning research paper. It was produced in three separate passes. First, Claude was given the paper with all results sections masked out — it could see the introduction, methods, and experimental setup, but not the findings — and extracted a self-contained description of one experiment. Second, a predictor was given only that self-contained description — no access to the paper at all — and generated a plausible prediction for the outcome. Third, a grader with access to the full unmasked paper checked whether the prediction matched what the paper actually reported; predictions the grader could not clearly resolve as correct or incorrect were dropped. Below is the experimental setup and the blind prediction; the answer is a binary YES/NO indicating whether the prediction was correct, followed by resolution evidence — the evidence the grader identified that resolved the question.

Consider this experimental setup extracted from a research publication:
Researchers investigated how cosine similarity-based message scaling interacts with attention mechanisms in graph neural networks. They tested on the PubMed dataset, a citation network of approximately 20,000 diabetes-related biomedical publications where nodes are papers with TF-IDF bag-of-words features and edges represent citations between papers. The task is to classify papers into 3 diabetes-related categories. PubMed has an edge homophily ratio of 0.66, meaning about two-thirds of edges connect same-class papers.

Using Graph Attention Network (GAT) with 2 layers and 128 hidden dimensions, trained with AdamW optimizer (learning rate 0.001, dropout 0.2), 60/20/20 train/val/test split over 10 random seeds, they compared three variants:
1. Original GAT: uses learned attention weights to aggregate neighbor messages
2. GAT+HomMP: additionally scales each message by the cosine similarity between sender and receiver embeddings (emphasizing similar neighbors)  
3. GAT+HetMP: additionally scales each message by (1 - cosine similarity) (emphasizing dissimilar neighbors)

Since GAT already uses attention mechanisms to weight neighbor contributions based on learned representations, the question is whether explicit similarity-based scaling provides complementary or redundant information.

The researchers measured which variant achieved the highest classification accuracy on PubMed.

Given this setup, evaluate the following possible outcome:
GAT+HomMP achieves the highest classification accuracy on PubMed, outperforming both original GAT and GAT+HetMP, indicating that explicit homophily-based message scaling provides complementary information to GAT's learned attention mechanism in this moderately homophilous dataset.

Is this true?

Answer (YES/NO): YES